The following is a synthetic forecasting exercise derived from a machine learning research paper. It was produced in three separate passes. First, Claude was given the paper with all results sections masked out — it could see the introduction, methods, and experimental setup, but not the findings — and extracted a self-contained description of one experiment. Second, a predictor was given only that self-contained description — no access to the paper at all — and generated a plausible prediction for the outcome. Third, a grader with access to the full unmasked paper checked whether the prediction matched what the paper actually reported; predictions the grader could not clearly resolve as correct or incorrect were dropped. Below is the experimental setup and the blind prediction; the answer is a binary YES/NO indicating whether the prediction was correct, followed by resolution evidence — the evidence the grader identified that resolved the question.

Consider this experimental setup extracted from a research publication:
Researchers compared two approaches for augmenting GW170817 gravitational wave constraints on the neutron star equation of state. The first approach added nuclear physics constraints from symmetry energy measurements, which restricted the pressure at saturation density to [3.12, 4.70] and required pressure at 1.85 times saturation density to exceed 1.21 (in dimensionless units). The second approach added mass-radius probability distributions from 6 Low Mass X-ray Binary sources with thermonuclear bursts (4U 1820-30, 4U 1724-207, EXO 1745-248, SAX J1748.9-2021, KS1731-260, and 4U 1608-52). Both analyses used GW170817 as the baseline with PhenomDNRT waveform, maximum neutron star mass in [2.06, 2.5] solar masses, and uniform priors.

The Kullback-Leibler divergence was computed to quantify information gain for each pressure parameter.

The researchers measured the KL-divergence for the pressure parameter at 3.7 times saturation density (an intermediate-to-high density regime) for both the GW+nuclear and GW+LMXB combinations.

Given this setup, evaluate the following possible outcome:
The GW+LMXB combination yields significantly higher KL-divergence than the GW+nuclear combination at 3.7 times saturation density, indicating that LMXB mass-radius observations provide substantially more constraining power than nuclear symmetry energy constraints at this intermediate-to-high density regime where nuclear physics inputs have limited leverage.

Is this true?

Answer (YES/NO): YES